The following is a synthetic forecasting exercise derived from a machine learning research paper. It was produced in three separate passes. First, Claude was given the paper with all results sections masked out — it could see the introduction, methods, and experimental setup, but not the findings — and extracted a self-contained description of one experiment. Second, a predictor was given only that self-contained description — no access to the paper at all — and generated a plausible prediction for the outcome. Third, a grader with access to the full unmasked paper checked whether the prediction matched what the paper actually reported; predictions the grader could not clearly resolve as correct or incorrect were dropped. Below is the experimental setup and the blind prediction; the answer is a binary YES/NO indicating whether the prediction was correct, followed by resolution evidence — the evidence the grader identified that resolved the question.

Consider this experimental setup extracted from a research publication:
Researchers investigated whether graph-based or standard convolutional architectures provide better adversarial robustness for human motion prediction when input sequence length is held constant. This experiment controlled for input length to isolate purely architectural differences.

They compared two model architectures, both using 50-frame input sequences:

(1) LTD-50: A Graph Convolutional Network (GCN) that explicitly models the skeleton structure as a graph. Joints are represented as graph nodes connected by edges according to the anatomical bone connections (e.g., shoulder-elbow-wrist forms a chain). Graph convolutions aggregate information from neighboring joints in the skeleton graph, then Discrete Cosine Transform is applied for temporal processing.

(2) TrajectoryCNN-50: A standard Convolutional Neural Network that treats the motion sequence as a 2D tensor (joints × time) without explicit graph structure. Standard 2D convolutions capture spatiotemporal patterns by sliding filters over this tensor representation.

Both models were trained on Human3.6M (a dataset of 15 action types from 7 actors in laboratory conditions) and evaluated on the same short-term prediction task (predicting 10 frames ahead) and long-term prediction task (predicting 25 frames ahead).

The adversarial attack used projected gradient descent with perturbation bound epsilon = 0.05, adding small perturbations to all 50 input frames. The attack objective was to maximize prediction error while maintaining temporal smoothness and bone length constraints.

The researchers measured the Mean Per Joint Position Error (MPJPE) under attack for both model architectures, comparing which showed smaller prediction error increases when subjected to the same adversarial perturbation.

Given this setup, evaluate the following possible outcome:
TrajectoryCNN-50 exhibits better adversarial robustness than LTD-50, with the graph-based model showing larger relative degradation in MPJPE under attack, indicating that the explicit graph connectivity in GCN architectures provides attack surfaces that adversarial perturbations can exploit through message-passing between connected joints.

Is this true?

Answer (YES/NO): NO